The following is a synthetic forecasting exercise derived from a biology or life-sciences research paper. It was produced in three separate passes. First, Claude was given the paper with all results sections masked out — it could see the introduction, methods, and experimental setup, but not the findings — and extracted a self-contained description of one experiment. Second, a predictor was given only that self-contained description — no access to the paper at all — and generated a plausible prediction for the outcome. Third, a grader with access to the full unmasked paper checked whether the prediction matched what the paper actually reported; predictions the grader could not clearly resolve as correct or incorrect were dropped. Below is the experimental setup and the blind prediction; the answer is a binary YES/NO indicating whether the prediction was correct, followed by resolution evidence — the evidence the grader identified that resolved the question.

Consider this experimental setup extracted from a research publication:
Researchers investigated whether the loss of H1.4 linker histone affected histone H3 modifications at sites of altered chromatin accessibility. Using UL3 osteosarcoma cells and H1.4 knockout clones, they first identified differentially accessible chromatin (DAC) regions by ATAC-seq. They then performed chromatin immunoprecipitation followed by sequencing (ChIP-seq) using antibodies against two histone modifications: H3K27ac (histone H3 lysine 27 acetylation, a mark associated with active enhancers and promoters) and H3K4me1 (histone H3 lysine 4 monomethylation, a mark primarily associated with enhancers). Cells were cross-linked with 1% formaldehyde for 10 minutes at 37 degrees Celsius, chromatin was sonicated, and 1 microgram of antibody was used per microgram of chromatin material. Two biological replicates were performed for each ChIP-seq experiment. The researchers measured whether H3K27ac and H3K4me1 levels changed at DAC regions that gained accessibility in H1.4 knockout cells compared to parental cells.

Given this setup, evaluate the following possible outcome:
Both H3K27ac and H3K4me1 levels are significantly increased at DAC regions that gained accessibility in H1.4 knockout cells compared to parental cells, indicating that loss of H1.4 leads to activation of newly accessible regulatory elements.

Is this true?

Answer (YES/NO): YES